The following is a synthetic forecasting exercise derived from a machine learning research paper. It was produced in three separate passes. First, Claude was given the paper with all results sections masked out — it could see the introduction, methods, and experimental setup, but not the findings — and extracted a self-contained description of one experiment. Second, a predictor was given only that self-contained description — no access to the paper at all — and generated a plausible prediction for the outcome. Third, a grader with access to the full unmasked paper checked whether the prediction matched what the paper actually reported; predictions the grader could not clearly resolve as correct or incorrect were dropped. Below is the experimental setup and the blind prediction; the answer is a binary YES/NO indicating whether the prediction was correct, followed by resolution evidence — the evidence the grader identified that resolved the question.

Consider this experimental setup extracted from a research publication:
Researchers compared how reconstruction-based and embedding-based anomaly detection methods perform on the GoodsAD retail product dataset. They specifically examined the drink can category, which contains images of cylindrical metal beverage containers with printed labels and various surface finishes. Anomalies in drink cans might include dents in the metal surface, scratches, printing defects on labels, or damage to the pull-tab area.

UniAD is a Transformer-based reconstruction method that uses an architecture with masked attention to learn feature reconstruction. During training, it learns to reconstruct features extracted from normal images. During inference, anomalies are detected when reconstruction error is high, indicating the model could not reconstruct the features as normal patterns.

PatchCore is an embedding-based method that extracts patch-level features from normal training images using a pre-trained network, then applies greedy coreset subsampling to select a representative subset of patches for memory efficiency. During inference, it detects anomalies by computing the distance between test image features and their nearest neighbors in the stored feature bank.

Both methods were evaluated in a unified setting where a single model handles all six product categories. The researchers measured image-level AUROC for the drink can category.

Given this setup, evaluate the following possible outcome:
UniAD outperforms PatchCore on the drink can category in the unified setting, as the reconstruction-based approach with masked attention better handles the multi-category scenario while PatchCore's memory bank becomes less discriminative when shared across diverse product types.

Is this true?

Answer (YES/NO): NO